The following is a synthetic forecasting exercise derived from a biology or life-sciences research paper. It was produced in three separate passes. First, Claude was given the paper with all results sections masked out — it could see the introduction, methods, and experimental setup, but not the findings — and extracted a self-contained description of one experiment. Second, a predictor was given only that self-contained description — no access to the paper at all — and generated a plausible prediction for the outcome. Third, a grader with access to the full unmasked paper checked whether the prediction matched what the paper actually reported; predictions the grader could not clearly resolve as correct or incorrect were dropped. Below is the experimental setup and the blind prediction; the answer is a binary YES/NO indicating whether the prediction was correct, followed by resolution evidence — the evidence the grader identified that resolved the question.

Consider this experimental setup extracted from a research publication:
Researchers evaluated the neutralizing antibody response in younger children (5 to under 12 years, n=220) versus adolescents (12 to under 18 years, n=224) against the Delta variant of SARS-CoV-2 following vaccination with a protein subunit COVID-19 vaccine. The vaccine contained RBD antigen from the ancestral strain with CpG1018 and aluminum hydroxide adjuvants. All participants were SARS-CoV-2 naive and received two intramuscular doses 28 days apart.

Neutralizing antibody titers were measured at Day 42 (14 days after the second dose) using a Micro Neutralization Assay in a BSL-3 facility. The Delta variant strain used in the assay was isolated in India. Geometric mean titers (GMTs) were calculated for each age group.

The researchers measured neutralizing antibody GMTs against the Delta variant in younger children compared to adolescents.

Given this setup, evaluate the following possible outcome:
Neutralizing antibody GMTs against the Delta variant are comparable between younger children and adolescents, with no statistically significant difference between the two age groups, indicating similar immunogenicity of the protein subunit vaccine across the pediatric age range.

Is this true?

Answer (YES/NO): NO